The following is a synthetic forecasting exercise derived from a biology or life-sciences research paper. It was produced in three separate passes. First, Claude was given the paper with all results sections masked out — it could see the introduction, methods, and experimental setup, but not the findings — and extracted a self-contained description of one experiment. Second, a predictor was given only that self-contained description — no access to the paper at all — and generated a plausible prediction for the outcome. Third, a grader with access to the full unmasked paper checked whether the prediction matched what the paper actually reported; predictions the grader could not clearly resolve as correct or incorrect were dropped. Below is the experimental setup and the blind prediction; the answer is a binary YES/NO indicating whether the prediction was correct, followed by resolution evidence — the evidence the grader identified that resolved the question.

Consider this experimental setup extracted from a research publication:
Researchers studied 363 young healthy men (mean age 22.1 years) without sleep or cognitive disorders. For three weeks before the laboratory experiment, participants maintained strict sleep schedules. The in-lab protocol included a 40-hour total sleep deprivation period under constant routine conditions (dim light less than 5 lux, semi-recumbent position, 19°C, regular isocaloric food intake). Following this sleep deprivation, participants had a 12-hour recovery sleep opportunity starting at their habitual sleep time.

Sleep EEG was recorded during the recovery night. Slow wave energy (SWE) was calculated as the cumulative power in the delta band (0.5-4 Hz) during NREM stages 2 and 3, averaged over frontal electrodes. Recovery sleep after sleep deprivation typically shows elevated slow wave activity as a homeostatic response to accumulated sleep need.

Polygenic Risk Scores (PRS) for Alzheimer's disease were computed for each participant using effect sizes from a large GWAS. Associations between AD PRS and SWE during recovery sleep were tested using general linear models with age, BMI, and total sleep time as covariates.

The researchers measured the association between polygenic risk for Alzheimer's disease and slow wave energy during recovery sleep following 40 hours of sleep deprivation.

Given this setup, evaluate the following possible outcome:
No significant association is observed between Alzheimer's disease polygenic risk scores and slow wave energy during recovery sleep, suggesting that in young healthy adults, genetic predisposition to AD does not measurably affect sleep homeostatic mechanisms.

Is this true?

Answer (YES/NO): NO